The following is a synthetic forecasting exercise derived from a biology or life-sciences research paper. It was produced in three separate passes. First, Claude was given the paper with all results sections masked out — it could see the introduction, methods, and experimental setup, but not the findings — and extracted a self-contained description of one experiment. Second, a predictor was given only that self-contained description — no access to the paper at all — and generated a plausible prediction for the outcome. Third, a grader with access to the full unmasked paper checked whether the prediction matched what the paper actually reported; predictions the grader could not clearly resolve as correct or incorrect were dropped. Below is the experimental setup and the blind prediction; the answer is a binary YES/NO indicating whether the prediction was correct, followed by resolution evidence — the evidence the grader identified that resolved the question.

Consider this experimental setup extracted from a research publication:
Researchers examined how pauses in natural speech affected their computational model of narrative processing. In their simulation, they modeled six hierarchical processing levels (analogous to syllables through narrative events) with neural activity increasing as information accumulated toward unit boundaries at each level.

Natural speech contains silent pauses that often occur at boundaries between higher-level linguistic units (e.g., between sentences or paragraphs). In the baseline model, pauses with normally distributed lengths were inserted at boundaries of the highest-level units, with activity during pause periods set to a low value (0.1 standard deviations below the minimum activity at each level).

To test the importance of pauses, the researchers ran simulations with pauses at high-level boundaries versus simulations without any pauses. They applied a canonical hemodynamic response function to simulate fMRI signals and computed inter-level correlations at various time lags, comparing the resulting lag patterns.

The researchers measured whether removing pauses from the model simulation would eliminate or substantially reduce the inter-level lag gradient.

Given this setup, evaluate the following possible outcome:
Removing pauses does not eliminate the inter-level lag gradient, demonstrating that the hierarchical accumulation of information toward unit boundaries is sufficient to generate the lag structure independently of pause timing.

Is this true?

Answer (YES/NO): NO